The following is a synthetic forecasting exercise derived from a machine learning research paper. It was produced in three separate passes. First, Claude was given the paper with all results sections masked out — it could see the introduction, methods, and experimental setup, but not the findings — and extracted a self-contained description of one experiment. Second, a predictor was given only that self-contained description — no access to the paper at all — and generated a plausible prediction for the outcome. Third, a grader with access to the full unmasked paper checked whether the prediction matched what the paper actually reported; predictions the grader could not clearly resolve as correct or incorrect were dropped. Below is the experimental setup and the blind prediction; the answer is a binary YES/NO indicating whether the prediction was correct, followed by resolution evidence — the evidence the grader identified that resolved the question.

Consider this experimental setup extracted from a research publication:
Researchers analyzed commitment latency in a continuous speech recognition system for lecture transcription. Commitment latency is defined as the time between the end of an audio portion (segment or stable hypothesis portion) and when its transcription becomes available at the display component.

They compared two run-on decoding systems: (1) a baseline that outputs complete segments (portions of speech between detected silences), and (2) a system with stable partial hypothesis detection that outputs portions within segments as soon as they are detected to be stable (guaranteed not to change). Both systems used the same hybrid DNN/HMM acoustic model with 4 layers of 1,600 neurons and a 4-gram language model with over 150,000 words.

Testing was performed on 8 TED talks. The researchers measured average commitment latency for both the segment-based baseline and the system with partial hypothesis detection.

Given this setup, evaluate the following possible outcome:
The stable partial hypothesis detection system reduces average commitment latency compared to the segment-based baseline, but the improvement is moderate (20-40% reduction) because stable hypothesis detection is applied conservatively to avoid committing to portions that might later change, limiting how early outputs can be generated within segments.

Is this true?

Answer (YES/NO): NO